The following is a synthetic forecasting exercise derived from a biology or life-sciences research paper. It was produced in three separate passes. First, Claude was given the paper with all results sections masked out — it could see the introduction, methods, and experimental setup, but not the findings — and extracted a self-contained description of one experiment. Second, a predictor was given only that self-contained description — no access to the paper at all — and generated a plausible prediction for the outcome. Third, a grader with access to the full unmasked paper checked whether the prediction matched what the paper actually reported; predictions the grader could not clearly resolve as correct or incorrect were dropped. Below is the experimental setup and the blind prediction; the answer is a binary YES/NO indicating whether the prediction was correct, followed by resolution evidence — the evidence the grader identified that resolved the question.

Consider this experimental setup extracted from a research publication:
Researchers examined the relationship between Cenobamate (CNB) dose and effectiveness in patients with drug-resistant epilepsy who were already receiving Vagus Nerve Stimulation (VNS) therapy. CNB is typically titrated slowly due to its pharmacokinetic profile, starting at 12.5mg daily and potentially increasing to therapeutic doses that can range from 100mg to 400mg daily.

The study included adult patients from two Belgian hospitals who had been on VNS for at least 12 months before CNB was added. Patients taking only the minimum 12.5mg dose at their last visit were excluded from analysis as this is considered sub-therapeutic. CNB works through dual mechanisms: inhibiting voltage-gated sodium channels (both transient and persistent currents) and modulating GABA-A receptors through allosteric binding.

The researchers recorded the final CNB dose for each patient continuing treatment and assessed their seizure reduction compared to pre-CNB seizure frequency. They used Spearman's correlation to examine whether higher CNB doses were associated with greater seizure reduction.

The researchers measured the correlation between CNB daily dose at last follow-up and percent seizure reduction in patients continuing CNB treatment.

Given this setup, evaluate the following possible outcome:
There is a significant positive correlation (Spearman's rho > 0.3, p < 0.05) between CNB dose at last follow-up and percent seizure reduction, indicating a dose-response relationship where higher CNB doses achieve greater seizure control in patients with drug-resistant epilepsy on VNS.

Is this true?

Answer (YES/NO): NO